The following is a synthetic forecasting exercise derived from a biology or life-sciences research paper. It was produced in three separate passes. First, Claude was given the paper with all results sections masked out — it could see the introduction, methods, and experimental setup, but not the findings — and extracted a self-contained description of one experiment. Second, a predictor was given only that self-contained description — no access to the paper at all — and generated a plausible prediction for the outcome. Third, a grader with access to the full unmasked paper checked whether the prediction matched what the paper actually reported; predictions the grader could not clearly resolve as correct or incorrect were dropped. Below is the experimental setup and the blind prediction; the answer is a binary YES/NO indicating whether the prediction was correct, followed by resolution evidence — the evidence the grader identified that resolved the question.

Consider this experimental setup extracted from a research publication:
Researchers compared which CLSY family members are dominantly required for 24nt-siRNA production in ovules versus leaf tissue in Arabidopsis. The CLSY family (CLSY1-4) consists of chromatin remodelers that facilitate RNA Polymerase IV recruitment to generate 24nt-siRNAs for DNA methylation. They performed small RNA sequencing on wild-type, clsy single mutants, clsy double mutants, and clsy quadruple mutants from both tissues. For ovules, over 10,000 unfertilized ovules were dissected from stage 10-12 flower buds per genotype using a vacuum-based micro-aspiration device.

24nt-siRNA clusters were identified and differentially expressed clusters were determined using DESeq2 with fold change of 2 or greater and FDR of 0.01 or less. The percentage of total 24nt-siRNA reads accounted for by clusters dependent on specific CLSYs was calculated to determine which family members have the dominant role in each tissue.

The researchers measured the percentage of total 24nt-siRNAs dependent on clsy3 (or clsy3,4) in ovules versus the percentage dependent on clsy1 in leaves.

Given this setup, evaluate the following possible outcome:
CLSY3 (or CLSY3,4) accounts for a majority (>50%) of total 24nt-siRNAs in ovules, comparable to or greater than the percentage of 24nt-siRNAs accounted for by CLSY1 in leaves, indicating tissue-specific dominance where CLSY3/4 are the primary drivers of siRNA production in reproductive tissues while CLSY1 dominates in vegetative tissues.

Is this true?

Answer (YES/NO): YES